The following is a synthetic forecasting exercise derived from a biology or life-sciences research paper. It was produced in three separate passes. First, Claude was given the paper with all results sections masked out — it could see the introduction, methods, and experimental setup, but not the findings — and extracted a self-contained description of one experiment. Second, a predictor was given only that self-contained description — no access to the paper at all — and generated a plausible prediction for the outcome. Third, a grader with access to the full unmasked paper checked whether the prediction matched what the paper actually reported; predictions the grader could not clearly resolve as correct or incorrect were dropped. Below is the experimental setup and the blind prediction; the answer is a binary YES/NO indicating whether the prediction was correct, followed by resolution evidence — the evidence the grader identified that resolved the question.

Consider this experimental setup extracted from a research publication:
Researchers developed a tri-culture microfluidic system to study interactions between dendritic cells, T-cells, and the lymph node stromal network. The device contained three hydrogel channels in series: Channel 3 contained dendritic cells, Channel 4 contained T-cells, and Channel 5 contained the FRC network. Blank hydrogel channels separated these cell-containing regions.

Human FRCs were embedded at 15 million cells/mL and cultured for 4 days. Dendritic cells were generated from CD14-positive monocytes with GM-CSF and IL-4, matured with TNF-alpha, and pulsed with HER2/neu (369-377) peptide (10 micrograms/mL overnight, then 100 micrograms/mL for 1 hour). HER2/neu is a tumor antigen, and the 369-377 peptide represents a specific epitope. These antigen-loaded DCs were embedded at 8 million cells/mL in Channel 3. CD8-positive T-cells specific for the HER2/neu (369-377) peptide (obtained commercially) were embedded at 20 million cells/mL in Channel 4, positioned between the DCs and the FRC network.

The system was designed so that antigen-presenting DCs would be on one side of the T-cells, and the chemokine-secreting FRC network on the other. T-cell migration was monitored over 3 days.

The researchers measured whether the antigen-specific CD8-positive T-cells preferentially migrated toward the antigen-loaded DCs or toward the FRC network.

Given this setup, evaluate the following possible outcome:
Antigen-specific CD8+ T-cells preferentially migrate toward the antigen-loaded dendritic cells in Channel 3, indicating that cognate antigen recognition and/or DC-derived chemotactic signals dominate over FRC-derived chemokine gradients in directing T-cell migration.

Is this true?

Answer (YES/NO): NO